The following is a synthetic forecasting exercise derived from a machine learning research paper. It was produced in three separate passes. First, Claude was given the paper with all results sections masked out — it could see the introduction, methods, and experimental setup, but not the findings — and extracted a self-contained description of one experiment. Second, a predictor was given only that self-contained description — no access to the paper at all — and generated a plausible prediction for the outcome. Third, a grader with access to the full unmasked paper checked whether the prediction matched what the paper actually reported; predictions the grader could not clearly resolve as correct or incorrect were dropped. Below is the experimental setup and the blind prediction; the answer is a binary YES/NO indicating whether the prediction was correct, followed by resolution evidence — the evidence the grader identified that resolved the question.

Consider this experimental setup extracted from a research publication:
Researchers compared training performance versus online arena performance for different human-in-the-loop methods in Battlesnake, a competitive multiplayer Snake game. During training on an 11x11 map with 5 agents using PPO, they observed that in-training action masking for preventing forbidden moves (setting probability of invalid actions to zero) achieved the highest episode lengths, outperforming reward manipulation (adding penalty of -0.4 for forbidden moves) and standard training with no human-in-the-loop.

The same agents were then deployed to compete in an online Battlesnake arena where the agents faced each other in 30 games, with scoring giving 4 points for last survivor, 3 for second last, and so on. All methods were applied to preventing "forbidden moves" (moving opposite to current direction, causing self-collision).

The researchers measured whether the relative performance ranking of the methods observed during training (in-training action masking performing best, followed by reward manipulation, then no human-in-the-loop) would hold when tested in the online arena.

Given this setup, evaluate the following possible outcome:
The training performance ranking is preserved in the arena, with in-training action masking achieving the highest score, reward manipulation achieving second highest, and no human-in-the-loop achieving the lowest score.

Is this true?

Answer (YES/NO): NO